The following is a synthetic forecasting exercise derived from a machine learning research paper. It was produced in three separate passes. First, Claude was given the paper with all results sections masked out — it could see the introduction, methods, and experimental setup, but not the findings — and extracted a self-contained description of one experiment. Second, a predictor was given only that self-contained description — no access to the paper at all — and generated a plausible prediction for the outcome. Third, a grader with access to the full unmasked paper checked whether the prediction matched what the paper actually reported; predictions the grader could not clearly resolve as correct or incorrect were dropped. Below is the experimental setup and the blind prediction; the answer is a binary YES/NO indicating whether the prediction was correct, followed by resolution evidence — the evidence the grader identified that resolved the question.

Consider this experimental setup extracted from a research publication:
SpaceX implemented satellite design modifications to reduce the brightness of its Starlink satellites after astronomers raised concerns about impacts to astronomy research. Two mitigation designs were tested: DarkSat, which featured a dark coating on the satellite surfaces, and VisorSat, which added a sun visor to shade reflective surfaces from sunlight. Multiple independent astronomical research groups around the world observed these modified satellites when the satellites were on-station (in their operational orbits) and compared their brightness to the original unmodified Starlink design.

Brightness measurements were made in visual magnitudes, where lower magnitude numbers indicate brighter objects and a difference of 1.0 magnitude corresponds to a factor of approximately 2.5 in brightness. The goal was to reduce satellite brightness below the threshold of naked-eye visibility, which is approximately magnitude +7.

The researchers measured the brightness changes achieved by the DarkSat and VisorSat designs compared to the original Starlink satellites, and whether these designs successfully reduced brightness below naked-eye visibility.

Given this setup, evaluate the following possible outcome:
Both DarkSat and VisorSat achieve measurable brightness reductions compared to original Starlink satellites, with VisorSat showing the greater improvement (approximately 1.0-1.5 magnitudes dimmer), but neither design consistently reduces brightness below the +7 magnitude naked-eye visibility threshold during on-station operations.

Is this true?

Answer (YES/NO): NO